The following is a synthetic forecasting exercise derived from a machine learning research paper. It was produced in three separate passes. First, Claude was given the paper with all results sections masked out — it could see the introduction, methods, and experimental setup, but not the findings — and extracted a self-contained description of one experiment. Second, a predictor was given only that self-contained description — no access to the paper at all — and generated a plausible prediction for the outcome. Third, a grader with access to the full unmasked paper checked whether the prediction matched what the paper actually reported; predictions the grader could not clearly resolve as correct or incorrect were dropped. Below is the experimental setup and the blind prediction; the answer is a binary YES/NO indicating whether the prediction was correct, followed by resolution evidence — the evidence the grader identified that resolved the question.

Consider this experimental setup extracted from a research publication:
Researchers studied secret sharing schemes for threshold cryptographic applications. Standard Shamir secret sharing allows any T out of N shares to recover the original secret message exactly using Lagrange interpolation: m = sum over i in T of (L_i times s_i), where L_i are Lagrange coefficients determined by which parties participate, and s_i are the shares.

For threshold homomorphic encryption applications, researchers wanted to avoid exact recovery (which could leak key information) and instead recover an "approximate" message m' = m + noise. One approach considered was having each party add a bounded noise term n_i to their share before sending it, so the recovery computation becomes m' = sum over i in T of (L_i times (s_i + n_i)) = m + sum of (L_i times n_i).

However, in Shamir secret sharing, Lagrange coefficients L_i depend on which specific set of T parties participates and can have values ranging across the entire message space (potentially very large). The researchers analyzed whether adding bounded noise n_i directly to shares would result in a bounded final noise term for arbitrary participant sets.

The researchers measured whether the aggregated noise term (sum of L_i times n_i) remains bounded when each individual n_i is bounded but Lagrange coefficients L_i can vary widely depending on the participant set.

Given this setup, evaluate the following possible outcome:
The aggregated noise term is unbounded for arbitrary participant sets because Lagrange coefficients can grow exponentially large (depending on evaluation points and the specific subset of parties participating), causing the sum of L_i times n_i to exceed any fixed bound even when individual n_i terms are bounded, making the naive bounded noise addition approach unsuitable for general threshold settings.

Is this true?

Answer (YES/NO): YES